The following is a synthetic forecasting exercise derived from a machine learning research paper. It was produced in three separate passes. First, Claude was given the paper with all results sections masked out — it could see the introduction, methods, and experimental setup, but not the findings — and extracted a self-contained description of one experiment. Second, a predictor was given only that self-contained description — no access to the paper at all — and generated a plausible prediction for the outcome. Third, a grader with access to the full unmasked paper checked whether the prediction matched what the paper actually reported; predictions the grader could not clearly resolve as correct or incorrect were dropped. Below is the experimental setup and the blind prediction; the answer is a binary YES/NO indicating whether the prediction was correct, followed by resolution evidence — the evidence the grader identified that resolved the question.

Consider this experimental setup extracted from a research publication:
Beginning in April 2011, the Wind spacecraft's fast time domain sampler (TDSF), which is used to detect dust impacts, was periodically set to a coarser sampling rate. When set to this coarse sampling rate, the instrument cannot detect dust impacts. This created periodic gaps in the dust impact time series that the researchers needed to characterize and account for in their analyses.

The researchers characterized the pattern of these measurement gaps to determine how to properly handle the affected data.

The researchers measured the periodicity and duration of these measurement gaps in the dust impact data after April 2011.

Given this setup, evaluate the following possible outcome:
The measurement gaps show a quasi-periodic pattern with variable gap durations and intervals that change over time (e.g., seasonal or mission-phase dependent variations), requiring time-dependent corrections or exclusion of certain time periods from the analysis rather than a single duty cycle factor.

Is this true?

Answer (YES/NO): NO